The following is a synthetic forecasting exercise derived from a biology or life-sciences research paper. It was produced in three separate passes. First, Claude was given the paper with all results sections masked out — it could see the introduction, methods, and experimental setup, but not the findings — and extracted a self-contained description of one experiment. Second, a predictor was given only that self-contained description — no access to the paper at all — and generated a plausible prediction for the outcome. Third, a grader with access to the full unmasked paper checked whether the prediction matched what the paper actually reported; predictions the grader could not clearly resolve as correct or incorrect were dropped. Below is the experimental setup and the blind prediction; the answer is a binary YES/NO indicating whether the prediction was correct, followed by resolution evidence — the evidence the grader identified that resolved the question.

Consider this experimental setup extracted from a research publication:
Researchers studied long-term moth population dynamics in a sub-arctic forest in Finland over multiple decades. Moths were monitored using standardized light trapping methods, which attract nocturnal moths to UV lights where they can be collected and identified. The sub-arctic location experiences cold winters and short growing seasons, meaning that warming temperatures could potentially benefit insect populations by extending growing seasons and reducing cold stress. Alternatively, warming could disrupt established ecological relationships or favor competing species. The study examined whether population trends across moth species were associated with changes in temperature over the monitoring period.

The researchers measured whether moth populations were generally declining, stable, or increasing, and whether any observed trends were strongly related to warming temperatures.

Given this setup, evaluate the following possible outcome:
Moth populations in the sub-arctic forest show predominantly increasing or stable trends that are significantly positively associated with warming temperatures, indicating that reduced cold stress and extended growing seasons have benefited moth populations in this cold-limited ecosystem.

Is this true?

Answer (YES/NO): NO